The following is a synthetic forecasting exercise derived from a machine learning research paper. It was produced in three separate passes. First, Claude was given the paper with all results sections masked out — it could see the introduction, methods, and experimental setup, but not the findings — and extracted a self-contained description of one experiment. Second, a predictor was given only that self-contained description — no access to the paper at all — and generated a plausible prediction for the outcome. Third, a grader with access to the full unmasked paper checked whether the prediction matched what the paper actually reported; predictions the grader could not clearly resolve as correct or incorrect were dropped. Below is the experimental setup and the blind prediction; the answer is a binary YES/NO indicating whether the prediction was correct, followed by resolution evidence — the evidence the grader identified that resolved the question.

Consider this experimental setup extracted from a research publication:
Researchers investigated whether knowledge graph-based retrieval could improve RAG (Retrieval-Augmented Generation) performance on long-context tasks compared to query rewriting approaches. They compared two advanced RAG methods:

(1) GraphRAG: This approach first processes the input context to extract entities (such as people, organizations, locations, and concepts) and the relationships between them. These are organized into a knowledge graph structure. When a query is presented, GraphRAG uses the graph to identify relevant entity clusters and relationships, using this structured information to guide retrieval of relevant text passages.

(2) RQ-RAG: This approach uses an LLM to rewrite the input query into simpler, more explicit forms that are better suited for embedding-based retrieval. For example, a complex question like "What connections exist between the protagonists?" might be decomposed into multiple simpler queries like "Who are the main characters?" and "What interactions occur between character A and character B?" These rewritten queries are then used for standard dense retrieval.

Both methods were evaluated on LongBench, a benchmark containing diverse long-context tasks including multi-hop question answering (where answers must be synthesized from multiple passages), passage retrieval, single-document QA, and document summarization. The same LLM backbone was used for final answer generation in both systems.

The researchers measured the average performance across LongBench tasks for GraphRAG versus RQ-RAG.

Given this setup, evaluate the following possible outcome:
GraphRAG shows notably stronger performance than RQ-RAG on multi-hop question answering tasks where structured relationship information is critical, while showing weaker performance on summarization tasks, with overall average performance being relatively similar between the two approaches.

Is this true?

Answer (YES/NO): NO